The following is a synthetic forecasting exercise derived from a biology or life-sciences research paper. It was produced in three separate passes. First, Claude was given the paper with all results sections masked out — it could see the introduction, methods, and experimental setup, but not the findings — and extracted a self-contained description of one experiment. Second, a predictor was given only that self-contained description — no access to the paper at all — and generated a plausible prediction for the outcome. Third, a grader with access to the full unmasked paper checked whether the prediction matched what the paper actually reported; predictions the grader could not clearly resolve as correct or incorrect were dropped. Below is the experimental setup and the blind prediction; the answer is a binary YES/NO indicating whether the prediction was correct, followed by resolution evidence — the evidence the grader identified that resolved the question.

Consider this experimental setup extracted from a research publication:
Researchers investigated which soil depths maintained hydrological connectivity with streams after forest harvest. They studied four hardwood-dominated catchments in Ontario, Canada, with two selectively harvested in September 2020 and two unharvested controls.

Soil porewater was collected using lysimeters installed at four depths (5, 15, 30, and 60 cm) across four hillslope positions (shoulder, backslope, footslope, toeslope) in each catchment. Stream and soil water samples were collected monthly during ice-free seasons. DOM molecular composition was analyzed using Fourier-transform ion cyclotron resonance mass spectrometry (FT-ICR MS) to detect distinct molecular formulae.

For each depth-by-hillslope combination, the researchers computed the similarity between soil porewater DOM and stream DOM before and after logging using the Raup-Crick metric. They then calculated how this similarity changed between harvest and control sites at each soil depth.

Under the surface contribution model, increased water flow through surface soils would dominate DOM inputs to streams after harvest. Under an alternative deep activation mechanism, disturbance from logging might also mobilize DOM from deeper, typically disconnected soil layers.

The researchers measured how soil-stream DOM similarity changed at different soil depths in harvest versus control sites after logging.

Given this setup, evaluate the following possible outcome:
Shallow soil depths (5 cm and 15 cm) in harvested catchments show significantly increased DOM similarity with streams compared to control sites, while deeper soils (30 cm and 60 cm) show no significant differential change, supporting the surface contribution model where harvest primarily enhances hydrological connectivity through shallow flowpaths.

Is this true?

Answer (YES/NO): NO